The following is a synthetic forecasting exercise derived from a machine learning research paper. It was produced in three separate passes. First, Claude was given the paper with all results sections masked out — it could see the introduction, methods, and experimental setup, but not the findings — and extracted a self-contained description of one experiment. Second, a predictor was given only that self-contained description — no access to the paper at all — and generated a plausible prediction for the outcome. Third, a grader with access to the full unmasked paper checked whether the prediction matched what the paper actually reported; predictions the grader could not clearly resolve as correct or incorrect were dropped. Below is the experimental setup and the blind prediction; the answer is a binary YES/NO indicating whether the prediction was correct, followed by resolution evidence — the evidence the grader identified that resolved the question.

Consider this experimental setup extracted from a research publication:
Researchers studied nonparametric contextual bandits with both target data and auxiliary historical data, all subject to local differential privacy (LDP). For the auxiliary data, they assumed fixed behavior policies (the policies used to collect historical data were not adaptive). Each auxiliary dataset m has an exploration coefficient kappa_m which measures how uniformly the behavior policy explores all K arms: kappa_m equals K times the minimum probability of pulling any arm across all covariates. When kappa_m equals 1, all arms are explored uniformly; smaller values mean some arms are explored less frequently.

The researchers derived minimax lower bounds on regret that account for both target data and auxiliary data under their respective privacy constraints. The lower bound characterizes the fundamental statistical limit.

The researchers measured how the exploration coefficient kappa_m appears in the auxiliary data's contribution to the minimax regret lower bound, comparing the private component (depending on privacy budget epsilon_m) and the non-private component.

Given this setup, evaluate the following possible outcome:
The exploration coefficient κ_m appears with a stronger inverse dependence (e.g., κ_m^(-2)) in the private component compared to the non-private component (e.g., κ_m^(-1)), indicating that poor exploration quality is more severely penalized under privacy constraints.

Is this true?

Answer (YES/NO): YES